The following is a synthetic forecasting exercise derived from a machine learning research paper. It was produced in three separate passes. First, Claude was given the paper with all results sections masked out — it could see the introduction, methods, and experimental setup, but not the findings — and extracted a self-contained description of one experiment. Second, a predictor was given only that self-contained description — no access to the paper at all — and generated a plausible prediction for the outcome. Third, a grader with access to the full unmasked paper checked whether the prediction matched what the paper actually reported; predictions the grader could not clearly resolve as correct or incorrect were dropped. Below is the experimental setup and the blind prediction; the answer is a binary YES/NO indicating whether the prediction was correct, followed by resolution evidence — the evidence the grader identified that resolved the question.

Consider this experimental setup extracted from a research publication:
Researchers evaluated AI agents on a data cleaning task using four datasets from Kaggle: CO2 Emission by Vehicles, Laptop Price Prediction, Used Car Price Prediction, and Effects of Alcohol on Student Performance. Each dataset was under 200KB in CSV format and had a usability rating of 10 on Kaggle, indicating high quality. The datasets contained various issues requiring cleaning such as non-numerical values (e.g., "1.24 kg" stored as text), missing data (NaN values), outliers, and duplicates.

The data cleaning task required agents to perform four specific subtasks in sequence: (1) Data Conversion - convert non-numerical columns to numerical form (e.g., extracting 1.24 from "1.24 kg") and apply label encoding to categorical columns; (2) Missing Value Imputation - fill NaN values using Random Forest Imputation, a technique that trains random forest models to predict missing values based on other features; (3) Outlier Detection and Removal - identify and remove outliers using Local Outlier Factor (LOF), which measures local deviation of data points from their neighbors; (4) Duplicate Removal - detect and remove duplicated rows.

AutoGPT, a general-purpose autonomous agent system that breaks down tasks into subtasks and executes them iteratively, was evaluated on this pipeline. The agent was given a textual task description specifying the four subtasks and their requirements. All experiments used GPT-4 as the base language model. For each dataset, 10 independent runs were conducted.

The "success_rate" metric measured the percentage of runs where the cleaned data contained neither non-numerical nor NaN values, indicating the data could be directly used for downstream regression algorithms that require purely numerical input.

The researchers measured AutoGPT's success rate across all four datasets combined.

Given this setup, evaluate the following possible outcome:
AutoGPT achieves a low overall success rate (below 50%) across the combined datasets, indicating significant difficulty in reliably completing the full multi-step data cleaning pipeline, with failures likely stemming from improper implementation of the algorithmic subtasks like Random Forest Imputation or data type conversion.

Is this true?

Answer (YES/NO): NO